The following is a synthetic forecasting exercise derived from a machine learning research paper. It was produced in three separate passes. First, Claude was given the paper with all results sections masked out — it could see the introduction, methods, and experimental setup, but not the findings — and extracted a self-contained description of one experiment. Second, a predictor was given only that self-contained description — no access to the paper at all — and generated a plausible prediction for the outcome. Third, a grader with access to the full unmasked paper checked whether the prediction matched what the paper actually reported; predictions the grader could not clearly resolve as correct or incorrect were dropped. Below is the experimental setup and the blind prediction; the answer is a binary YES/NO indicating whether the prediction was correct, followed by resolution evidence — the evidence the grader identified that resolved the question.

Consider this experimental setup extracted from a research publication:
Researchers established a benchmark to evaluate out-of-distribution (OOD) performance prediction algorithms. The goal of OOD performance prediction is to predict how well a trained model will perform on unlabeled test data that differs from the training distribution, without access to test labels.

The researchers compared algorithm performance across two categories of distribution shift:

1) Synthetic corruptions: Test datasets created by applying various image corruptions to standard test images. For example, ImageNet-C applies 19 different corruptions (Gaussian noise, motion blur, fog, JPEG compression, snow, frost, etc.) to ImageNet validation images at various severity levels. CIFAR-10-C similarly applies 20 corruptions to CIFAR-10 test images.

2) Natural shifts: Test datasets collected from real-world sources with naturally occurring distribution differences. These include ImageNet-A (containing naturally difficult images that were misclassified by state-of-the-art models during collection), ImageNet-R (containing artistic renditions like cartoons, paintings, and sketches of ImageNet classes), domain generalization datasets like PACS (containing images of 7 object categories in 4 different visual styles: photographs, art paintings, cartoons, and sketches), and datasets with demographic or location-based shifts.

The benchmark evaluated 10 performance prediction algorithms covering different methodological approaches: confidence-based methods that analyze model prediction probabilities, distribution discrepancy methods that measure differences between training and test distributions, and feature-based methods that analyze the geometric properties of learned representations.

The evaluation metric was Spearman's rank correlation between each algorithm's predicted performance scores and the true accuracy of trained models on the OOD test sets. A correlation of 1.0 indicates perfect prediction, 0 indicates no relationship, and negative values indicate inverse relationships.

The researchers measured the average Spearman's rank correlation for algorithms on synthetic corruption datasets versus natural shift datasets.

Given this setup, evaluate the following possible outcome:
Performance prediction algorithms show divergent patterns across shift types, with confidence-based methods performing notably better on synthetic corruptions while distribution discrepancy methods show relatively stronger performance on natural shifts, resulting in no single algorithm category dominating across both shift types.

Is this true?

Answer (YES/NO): NO